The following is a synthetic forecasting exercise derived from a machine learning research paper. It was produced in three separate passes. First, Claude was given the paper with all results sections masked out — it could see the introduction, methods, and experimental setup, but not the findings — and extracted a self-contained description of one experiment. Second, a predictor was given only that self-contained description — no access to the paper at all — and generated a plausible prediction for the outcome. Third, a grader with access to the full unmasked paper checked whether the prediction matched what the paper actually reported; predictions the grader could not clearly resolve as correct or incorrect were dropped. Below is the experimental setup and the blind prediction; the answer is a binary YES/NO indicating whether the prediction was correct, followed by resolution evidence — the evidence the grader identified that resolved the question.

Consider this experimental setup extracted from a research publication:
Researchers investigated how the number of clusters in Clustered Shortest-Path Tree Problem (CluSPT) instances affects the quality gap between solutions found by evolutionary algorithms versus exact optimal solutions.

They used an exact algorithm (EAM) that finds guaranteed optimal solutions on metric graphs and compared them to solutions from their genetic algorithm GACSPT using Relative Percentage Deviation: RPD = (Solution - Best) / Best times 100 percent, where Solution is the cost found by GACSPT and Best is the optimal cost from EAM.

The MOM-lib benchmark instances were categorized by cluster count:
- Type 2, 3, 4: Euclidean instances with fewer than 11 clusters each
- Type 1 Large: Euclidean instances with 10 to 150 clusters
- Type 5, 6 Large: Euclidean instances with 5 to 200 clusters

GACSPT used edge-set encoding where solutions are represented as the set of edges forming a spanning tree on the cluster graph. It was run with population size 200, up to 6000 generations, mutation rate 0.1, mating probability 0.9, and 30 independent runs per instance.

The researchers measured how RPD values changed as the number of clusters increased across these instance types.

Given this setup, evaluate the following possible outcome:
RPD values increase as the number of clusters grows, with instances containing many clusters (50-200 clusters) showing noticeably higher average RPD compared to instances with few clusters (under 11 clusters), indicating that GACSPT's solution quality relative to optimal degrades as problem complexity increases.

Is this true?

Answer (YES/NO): YES